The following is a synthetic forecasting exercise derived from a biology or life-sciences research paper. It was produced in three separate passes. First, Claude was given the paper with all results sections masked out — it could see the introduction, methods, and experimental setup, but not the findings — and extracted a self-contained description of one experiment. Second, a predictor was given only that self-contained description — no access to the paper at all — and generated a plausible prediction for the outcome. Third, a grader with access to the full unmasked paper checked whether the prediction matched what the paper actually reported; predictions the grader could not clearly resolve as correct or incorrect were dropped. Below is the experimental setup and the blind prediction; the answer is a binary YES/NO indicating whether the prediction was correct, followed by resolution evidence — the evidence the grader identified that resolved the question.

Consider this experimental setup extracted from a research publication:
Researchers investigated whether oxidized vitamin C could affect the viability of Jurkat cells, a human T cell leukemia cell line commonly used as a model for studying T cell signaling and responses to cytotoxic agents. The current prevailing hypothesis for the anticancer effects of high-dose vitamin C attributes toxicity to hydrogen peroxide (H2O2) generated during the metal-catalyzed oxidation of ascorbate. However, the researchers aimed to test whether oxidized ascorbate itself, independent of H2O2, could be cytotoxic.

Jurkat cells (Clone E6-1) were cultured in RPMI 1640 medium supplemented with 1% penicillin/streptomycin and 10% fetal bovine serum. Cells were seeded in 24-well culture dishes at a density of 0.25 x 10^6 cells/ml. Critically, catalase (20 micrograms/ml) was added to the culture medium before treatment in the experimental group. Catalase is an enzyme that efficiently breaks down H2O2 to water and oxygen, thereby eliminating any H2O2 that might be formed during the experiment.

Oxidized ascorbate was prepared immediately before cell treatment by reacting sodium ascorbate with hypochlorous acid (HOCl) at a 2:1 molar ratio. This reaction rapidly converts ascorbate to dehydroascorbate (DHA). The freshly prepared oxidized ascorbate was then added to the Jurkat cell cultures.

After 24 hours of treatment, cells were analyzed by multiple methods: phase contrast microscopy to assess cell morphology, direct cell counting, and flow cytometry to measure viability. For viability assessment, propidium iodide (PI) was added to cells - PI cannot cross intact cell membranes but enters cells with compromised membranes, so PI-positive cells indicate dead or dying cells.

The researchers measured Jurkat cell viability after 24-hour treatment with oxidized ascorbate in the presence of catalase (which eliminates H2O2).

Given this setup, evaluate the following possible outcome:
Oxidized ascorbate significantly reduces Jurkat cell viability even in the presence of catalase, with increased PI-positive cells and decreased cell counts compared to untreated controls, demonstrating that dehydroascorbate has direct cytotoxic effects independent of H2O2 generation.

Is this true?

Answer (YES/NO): YES